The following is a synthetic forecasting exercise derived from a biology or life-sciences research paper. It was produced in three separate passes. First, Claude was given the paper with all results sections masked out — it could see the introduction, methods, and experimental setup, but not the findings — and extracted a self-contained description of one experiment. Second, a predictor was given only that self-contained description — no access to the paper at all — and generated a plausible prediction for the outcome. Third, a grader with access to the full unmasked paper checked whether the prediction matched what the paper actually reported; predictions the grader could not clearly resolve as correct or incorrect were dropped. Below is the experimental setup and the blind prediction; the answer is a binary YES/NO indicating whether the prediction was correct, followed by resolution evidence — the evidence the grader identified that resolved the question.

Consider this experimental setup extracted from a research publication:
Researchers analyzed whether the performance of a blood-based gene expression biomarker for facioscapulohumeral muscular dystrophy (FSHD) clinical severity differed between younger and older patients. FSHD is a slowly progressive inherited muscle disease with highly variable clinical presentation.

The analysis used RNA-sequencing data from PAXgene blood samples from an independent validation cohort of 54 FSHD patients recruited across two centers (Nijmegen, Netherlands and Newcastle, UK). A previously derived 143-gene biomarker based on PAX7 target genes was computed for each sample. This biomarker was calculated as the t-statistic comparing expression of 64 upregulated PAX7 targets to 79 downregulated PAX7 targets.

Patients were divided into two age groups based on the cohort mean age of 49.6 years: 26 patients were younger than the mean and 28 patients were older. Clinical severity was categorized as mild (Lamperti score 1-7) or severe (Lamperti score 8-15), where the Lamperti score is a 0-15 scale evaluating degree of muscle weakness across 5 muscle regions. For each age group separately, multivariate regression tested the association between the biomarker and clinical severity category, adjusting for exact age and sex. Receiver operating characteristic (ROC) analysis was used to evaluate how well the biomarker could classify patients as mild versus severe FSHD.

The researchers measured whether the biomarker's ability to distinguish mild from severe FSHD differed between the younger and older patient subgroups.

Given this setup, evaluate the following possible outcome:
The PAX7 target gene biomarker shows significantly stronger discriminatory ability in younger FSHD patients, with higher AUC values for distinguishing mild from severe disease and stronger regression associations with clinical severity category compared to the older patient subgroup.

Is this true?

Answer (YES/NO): NO